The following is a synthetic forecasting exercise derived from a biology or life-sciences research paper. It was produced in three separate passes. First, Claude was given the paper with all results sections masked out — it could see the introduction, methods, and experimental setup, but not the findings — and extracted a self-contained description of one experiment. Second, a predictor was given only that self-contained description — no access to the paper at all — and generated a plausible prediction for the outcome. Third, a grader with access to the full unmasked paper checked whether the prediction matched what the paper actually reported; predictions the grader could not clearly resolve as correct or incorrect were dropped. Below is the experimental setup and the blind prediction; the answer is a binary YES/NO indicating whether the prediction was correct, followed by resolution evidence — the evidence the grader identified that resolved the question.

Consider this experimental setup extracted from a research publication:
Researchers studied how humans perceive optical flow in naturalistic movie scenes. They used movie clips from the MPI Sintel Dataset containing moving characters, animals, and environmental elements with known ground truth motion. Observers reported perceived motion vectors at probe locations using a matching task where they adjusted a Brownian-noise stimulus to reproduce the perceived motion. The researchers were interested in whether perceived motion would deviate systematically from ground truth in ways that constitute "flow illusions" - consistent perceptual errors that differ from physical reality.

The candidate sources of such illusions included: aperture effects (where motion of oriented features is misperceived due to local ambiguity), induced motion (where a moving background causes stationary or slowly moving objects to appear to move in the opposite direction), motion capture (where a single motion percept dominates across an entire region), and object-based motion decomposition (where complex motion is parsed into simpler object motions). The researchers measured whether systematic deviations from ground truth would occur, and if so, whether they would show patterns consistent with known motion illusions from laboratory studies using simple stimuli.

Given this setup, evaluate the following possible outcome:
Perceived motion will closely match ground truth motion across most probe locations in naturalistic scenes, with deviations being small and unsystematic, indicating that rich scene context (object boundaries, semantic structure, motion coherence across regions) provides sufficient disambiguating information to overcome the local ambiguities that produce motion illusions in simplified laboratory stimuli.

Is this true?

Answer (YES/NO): NO